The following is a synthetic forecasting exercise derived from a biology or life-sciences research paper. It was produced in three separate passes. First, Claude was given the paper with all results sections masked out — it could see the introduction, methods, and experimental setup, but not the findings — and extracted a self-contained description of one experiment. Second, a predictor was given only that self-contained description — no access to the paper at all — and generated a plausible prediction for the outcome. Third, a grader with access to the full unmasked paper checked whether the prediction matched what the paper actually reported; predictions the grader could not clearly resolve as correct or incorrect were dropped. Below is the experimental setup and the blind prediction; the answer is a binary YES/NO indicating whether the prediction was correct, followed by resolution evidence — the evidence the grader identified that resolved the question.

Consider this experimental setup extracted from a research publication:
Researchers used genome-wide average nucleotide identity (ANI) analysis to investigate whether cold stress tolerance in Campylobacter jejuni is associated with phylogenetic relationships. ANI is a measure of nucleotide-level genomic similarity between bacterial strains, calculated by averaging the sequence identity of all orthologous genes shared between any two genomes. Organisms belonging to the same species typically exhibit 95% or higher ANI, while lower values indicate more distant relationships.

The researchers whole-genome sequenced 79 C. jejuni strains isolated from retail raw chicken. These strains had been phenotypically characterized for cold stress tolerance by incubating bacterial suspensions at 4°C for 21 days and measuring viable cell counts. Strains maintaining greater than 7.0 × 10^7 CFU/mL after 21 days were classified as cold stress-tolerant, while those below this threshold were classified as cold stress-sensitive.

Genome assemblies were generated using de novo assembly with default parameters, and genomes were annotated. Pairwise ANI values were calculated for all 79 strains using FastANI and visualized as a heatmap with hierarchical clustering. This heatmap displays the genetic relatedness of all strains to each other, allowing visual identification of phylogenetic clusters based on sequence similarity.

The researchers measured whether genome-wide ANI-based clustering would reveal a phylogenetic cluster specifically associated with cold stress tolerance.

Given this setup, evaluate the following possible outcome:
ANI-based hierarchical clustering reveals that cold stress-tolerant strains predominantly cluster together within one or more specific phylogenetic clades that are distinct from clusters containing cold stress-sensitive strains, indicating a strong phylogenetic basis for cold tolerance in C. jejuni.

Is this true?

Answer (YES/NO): YES